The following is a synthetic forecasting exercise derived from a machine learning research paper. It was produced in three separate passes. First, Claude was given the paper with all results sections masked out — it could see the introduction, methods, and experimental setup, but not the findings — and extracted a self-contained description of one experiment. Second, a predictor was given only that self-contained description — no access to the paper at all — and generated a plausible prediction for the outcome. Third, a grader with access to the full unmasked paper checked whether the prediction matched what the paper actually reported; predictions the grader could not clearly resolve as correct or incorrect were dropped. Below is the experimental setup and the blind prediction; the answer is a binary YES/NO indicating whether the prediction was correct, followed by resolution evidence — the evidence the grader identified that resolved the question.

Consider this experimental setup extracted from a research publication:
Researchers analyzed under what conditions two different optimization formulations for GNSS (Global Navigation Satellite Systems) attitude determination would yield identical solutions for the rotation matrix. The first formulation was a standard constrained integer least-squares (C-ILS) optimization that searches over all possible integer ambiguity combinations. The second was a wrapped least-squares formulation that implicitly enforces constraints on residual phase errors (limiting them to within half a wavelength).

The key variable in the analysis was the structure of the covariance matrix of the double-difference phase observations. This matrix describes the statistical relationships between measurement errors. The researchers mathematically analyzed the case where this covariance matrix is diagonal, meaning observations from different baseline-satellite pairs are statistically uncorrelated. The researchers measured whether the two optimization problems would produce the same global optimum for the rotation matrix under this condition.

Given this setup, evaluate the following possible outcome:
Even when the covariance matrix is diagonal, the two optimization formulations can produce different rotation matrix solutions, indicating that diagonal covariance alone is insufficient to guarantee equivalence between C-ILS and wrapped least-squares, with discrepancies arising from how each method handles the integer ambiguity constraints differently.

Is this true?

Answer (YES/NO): NO